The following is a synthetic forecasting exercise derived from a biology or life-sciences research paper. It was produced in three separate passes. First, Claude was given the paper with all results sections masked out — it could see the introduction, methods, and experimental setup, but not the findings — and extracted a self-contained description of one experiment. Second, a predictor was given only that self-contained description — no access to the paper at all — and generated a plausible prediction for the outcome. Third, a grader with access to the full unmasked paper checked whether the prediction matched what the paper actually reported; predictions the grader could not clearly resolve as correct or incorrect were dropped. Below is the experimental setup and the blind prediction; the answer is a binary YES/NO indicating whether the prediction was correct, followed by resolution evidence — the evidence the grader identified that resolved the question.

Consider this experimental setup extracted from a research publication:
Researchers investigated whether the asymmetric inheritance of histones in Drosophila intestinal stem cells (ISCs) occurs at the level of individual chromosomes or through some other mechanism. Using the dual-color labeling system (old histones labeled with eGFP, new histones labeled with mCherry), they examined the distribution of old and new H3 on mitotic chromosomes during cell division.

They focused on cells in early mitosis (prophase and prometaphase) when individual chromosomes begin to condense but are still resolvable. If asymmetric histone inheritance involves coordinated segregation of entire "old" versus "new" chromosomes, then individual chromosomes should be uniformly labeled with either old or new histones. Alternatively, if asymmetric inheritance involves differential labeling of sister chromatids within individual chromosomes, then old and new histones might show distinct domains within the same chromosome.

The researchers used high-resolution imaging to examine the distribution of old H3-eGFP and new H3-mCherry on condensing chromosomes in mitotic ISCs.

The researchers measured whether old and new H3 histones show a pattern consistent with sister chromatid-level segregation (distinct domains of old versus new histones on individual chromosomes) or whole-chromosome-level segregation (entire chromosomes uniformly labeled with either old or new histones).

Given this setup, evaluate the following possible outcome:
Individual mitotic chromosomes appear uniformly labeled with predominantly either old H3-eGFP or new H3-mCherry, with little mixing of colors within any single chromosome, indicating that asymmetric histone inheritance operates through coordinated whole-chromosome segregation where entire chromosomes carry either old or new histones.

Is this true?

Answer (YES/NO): NO